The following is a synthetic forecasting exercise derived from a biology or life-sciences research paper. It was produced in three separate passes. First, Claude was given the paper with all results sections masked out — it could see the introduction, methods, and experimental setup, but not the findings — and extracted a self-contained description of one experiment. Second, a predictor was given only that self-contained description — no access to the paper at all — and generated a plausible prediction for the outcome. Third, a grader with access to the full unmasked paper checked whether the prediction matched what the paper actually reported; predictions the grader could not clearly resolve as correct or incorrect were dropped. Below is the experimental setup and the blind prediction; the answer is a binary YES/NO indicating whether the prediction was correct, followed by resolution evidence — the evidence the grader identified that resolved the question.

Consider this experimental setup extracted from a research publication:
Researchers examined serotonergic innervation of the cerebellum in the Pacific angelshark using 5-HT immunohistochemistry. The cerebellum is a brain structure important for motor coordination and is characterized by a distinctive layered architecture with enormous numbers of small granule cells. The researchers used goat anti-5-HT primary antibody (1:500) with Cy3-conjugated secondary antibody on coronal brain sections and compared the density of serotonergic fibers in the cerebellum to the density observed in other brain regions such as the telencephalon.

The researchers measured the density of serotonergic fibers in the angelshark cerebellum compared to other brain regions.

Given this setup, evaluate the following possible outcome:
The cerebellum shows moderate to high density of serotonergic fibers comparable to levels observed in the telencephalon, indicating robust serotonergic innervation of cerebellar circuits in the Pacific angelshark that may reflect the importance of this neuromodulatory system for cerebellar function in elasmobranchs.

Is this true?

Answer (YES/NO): NO